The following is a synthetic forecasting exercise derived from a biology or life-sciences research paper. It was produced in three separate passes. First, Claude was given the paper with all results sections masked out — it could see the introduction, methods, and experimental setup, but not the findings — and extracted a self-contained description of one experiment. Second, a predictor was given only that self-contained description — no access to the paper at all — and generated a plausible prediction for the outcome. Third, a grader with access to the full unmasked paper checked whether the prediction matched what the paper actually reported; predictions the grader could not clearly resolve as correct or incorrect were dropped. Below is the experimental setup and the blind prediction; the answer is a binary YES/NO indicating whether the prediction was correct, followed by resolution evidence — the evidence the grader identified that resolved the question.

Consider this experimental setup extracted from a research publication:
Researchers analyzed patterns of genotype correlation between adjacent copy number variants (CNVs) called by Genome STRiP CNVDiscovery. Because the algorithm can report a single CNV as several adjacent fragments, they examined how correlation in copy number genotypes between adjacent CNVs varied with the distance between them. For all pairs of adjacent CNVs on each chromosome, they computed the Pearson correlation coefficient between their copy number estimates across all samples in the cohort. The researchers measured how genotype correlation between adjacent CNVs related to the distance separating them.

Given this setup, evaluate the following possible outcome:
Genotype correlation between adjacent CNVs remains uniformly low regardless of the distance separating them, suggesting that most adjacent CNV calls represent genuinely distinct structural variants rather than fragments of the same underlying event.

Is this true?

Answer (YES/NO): NO